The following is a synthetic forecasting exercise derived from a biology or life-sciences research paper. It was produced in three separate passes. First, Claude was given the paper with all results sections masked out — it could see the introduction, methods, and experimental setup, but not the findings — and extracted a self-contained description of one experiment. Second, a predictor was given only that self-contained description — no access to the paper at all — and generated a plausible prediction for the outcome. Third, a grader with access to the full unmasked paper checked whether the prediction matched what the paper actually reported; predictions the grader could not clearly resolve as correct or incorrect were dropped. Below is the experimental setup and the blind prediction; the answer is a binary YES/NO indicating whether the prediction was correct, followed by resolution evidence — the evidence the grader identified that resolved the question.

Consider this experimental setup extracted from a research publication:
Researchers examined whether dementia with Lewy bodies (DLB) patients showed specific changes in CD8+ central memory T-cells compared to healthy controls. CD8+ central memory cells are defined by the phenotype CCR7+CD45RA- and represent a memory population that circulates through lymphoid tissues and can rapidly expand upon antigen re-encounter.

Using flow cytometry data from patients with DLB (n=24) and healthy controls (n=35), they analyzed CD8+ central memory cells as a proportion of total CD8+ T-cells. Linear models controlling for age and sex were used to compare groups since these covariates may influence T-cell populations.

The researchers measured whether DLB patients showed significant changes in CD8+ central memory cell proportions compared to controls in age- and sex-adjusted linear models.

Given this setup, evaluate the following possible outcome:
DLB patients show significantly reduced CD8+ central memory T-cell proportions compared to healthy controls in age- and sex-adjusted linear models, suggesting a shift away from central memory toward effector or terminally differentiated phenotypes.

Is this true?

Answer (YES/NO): YES